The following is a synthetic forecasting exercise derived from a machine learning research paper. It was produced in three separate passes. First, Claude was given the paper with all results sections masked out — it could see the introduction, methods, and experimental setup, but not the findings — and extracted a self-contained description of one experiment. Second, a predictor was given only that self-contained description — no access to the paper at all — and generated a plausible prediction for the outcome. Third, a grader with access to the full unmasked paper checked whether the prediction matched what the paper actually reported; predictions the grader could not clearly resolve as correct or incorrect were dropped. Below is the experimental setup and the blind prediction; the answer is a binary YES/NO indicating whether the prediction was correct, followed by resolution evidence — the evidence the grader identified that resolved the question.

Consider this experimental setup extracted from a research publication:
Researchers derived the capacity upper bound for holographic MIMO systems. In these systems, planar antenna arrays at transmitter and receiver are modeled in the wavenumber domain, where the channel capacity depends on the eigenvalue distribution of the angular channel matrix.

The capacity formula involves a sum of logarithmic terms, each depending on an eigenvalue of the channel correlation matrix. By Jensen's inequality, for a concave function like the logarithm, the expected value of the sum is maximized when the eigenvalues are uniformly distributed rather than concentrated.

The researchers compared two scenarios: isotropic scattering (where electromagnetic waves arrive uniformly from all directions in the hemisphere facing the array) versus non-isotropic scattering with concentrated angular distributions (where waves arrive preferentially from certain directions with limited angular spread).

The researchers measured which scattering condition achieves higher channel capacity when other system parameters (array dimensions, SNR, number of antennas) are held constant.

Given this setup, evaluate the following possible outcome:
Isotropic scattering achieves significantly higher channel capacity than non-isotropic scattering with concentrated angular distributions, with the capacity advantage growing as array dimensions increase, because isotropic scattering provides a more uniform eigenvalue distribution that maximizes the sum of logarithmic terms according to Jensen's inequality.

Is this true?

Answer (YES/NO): YES